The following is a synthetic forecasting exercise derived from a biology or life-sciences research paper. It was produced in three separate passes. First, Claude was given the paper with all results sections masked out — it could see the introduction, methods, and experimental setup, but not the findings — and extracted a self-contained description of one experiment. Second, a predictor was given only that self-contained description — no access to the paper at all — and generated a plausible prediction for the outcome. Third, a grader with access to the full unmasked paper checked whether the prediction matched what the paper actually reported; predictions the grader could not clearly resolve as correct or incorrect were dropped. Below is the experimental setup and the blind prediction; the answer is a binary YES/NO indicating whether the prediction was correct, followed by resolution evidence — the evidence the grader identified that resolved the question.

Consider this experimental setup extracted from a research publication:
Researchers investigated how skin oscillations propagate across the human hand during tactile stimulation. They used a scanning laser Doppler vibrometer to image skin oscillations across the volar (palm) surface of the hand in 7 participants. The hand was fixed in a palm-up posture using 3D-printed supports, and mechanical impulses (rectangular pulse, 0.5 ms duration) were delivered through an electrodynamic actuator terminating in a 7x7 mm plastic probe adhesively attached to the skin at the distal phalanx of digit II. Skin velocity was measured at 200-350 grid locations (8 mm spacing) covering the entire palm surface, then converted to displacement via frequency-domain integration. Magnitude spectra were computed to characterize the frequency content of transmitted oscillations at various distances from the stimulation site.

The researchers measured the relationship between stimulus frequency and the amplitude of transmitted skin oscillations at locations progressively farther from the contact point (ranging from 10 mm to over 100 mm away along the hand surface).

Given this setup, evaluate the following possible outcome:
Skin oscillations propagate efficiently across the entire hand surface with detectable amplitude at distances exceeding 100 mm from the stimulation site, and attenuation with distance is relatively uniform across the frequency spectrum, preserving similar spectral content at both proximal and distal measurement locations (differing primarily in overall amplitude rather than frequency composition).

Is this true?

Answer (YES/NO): NO